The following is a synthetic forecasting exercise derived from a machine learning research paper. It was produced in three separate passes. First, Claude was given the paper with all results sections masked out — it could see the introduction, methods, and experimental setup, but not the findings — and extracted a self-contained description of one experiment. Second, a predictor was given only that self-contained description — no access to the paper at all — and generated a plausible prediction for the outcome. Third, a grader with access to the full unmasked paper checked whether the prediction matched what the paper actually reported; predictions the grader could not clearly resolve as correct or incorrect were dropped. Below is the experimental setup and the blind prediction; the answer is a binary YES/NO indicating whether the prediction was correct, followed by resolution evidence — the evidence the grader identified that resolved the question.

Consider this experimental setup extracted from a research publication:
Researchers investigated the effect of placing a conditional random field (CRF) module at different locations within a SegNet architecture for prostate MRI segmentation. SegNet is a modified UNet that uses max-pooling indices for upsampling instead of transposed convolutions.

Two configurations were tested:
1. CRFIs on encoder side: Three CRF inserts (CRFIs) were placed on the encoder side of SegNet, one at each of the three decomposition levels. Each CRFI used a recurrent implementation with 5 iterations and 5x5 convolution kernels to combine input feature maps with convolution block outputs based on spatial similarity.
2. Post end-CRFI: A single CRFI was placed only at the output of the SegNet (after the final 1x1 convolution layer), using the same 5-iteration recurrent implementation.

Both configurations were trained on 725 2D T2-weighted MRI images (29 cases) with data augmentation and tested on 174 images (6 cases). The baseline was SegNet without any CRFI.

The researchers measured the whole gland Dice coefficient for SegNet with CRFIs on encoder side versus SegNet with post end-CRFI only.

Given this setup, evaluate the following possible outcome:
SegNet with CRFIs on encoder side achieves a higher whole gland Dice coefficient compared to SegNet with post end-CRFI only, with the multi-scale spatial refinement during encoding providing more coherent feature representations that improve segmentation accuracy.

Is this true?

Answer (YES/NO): YES